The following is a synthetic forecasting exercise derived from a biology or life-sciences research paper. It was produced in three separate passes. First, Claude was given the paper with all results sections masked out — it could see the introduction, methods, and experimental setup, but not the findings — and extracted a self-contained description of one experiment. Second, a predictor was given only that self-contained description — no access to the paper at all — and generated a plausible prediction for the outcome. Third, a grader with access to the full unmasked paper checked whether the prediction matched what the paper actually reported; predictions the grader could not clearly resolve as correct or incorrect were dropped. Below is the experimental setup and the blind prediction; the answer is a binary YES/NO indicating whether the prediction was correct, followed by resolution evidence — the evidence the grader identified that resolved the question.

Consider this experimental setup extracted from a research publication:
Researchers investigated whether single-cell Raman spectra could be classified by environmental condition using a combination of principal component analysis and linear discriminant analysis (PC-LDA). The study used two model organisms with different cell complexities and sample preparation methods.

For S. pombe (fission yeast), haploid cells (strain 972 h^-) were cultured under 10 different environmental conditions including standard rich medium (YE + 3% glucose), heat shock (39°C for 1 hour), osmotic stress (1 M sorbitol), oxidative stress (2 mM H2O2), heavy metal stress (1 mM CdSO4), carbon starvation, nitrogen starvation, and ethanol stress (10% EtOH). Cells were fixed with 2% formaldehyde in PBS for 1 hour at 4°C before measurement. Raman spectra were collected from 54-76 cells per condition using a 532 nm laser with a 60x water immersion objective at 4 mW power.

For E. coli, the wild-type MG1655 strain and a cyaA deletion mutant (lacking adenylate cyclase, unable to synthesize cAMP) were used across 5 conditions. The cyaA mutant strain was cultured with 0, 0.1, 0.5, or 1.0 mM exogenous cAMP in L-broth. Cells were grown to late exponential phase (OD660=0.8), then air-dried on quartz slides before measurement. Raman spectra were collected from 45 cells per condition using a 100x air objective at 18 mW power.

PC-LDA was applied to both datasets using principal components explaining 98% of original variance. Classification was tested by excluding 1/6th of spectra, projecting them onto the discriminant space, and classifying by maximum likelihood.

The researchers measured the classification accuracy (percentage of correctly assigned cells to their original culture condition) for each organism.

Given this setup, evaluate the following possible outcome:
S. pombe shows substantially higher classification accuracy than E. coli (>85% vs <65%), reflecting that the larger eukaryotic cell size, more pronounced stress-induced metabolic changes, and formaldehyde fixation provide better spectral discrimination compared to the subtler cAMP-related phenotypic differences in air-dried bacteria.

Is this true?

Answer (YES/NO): NO